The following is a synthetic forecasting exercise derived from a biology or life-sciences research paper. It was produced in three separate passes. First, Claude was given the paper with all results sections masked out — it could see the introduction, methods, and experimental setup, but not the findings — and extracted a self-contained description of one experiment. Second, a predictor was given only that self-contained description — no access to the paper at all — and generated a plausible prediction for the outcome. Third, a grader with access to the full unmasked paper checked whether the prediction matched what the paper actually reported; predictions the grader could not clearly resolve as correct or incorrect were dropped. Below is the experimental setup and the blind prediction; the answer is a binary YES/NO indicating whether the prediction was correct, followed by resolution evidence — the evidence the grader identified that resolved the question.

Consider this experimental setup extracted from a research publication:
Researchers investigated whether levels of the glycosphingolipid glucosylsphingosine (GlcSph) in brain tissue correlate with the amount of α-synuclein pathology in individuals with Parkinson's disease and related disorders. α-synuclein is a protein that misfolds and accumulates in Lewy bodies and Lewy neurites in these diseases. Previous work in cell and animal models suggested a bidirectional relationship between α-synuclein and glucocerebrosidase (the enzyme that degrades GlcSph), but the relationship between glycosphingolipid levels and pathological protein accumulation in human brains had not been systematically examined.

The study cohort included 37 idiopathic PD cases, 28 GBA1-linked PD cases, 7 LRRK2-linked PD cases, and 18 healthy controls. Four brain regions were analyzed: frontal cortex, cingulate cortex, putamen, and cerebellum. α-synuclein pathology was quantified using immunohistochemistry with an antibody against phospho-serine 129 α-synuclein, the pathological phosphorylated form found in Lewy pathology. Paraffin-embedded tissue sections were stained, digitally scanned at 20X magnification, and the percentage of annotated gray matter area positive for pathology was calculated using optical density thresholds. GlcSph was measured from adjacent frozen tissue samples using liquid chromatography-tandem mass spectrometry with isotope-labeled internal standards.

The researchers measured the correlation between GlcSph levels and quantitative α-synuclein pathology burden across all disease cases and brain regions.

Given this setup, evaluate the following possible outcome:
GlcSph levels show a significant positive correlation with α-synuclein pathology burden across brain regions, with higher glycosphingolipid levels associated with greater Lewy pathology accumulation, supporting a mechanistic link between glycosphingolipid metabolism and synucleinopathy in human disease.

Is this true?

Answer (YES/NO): YES